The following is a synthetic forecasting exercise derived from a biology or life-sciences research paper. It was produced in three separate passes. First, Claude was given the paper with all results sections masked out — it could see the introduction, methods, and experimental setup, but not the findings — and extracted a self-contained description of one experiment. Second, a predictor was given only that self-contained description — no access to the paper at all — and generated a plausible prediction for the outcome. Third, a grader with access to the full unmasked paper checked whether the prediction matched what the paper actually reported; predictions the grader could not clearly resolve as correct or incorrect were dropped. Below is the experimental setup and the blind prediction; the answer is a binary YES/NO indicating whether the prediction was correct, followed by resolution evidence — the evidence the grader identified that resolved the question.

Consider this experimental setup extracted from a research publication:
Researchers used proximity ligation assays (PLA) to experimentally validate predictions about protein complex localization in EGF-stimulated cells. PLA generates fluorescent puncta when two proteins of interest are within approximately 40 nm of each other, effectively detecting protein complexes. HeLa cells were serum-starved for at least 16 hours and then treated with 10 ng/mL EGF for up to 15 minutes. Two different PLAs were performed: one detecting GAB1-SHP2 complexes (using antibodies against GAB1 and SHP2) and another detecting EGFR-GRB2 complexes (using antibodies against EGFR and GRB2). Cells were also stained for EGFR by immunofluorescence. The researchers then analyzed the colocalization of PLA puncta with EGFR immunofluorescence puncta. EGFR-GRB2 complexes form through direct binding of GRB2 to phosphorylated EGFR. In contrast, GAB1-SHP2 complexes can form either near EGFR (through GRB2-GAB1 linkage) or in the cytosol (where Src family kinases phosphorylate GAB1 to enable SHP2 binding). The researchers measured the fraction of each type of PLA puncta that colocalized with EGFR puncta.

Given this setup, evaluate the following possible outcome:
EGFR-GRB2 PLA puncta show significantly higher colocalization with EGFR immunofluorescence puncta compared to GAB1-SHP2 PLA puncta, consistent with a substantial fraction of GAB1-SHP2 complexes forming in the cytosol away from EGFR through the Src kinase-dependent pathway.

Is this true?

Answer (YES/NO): YES